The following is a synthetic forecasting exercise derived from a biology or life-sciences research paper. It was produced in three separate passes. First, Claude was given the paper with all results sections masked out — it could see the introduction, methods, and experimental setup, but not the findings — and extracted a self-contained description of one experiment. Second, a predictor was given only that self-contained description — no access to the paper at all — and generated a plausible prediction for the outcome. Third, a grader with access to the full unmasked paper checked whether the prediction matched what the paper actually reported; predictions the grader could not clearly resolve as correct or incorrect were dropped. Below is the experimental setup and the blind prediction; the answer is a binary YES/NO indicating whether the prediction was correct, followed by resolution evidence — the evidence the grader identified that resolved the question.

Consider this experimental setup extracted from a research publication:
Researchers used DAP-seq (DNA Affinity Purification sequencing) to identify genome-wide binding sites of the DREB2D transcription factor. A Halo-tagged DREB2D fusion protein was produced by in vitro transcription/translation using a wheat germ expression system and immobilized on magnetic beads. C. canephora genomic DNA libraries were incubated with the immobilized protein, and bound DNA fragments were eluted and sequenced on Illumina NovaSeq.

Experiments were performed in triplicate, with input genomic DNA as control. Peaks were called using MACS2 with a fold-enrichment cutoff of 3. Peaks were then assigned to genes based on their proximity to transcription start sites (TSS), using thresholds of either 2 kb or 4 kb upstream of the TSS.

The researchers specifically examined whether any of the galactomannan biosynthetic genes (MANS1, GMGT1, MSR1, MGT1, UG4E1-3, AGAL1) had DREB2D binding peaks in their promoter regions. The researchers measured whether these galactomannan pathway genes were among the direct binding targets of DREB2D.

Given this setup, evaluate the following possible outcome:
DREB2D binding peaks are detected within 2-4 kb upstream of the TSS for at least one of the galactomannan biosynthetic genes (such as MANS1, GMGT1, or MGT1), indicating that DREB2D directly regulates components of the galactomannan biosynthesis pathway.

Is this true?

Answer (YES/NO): YES